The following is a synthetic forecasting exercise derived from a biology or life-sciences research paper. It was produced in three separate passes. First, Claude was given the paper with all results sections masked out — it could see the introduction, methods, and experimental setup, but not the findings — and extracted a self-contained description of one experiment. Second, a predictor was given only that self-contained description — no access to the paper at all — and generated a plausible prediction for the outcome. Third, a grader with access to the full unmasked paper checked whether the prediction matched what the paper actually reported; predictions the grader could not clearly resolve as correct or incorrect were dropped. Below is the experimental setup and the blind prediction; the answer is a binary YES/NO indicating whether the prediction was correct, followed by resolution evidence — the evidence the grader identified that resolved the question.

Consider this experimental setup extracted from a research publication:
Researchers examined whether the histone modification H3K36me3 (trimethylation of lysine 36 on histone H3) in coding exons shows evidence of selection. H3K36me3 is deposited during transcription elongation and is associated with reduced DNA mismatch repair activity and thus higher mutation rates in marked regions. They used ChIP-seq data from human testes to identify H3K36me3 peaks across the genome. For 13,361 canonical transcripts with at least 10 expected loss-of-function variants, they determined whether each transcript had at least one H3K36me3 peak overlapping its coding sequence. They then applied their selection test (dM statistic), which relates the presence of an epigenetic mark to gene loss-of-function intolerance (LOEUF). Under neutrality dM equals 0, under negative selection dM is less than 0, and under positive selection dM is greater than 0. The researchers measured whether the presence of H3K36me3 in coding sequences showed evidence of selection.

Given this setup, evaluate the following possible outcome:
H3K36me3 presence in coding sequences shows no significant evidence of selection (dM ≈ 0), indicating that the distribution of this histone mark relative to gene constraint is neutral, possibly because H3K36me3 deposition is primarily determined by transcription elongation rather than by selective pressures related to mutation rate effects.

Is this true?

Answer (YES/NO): NO